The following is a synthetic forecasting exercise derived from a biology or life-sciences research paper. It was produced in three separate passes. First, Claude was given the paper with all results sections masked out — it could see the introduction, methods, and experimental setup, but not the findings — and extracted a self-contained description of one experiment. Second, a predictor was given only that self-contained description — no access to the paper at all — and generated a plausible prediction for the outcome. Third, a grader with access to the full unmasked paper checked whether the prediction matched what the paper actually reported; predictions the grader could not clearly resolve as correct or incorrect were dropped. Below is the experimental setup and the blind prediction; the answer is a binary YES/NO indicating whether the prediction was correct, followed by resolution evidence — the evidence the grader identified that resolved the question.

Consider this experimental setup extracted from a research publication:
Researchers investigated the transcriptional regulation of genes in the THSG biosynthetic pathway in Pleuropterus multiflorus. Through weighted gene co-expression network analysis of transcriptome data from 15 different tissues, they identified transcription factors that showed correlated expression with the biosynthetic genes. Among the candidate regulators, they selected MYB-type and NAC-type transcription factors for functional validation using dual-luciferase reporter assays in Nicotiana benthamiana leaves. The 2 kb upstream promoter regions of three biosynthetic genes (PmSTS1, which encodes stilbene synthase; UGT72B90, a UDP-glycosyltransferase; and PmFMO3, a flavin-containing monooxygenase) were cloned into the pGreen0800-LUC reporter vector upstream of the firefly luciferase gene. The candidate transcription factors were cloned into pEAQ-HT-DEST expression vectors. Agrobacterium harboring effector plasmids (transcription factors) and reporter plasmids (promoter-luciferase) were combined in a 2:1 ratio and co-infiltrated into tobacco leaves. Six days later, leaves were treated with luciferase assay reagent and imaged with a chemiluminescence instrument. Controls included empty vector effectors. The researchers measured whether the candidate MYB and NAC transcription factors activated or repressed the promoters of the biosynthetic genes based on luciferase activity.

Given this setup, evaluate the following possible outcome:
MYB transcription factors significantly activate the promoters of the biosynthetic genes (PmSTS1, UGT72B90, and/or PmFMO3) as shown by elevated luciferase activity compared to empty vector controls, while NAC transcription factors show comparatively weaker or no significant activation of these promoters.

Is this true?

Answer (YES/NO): NO